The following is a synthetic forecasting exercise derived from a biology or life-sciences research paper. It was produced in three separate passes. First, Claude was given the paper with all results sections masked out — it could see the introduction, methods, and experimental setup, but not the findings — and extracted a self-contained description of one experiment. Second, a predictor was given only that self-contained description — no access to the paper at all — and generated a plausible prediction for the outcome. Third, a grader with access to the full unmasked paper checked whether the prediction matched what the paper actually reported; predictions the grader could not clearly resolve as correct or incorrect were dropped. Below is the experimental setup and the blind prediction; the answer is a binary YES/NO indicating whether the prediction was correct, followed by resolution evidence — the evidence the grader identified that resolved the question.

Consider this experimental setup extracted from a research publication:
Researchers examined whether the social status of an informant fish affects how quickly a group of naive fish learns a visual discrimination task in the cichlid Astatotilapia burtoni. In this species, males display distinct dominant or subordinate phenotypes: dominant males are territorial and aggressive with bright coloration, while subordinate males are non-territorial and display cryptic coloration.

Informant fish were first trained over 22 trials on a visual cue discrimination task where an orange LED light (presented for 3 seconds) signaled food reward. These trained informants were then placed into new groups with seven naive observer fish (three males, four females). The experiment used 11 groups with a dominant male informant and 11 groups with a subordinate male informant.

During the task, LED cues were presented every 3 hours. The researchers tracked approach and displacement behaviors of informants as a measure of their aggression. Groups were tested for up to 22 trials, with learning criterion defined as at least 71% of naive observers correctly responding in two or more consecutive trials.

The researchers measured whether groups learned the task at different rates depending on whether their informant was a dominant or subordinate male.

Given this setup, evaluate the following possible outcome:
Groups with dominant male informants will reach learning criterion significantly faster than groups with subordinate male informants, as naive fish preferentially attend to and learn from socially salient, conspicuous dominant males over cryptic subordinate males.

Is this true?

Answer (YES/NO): NO